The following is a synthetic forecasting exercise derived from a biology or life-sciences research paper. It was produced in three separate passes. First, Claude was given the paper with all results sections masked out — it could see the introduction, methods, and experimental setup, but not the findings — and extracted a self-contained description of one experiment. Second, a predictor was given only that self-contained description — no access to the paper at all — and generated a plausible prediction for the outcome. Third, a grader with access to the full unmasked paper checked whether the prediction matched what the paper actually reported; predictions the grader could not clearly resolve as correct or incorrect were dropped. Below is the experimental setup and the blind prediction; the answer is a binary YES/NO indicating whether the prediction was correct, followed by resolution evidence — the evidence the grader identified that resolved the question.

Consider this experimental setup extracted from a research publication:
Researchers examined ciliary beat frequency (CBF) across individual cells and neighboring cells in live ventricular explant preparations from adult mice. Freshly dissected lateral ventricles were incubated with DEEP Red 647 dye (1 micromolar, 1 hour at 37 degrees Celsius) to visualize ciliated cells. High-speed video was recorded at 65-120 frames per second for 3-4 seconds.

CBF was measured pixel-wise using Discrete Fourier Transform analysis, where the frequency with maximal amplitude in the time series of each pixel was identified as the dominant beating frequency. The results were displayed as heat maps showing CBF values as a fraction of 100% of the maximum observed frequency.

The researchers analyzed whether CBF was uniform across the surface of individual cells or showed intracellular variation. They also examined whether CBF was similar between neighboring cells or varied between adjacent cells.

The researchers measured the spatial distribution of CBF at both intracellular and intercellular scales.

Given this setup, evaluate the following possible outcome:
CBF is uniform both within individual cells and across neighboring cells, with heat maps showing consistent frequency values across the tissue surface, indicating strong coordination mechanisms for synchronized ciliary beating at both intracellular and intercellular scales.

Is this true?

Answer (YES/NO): NO